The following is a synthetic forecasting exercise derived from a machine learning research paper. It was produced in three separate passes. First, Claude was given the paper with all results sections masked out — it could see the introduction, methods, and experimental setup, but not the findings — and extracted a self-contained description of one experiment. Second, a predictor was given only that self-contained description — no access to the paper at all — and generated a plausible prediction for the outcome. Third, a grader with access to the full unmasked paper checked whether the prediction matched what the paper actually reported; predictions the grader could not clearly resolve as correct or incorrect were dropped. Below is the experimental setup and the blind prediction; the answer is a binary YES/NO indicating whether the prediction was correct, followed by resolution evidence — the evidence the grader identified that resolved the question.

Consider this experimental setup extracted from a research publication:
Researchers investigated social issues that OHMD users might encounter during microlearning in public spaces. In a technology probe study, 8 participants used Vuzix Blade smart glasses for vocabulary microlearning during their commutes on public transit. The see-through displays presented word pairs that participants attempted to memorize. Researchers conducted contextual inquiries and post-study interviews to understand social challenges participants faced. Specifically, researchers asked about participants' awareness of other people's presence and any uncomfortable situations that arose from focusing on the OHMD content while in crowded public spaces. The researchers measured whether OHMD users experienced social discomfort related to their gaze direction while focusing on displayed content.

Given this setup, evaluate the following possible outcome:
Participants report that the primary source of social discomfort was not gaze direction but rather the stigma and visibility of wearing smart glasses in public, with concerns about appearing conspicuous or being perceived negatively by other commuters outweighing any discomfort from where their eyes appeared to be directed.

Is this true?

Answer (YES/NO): NO